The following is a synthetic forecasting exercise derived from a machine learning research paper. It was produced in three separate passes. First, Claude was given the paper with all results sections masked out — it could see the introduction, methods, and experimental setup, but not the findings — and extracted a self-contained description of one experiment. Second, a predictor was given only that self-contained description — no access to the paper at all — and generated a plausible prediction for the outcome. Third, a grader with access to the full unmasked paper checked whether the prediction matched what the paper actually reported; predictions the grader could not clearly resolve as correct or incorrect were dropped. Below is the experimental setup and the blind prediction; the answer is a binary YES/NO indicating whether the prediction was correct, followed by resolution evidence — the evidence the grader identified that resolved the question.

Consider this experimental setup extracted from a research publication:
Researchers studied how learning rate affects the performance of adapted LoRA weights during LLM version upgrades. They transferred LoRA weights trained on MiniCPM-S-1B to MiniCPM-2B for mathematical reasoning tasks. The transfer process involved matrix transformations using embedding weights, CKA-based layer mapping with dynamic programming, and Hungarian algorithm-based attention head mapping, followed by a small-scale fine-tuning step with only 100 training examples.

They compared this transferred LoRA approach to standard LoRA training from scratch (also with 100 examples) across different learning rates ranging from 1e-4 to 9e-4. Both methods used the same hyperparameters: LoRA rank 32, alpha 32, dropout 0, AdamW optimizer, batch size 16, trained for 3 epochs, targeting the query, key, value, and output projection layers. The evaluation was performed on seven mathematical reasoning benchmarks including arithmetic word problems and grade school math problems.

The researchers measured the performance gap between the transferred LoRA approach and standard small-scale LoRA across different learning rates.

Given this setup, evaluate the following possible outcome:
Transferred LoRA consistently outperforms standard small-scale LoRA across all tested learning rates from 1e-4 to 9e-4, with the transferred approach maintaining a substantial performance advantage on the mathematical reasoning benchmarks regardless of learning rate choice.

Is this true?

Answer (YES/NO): NO